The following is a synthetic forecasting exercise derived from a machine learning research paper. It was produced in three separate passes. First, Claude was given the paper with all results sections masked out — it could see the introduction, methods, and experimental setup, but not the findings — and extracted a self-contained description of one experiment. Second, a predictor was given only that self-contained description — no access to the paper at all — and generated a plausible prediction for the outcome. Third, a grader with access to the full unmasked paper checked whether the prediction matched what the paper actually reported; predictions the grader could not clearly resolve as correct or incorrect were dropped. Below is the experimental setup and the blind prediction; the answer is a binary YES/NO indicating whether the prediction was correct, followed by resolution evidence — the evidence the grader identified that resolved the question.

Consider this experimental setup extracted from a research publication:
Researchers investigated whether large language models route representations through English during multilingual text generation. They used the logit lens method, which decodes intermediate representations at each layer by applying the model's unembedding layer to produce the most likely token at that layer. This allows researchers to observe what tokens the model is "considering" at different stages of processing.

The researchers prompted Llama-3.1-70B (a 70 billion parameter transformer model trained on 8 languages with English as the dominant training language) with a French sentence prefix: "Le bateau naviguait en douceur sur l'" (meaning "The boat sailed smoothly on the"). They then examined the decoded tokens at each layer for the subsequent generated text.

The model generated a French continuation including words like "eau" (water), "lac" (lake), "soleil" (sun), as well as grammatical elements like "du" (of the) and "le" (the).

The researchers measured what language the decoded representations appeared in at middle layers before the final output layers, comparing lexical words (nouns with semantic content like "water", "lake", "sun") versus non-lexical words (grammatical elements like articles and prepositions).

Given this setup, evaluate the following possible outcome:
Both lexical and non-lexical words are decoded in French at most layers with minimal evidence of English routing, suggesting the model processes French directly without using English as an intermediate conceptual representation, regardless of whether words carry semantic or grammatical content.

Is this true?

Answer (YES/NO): NO